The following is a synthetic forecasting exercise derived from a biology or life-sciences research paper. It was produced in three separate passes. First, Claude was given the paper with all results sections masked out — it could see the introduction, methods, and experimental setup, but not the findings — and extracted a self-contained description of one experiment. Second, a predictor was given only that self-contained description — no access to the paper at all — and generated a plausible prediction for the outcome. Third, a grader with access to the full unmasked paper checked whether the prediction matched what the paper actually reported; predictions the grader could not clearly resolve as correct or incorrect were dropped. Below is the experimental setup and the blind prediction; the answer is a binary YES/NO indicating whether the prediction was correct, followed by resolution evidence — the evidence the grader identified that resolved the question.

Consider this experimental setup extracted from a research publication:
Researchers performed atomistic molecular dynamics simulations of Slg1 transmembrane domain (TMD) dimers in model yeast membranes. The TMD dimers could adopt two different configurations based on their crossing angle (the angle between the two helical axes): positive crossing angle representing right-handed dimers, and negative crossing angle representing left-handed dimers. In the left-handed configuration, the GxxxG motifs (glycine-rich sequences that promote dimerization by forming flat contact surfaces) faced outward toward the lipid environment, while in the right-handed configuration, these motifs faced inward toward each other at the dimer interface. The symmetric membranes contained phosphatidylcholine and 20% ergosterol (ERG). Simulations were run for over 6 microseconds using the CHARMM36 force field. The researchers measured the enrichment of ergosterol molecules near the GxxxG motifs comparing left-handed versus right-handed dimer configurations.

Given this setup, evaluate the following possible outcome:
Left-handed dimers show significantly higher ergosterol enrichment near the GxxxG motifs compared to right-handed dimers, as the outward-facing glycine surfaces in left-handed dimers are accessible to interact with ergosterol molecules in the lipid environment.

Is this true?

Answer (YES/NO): NO